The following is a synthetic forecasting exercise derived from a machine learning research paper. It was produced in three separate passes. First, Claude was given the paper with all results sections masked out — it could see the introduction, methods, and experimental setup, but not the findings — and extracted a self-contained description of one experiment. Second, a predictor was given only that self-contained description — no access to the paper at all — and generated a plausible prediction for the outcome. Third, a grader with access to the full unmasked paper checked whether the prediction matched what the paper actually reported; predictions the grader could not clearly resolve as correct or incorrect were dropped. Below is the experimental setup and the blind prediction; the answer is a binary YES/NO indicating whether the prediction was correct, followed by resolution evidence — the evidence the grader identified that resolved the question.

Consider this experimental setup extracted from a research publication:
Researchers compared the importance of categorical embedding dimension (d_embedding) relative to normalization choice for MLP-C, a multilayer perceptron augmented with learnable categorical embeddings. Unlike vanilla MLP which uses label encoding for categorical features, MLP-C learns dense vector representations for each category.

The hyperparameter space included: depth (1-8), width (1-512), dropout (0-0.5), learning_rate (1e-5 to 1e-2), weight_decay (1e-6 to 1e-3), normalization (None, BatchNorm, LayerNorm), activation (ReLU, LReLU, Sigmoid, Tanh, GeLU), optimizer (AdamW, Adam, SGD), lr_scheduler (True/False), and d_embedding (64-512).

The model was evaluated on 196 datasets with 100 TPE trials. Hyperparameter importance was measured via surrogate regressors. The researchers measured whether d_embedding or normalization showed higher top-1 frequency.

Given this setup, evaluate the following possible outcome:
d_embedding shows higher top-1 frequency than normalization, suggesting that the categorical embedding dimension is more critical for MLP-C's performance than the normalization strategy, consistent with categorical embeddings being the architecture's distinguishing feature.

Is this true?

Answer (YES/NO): NO